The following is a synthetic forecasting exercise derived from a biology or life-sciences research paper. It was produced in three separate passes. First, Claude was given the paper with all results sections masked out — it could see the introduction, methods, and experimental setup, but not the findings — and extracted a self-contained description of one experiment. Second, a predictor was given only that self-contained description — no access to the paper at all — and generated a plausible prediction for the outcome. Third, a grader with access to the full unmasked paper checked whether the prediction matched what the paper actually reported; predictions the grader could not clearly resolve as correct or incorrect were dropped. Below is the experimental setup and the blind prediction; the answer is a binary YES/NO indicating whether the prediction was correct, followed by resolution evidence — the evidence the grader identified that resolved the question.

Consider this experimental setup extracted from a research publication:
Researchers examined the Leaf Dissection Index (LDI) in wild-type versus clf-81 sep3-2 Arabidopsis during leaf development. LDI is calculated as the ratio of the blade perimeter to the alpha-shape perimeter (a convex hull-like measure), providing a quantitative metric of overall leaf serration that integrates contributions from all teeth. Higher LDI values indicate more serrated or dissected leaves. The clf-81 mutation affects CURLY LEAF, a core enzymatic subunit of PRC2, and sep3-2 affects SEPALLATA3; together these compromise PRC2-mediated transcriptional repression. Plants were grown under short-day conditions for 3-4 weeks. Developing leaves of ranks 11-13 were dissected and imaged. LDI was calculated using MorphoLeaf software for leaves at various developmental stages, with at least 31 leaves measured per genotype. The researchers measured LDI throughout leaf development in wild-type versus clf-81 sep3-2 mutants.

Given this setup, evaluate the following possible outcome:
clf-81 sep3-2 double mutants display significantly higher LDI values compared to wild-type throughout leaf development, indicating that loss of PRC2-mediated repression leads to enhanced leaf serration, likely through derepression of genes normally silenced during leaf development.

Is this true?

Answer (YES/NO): NO